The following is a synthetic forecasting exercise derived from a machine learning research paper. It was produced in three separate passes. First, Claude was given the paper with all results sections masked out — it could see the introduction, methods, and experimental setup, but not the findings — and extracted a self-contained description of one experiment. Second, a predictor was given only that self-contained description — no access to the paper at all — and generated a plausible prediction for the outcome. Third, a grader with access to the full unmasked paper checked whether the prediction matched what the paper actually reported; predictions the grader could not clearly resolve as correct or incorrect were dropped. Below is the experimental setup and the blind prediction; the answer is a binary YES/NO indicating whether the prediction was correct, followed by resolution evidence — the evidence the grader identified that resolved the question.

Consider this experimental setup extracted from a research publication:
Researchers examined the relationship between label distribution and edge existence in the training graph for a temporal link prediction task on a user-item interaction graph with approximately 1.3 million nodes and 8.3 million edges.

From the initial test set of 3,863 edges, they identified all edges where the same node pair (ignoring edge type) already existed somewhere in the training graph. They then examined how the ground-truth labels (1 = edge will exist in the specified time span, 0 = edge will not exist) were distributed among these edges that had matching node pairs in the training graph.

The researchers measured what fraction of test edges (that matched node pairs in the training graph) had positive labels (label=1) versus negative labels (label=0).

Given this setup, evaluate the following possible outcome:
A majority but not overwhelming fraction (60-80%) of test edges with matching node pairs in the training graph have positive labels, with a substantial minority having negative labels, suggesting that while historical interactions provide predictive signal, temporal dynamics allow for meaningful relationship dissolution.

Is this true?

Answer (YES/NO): YES